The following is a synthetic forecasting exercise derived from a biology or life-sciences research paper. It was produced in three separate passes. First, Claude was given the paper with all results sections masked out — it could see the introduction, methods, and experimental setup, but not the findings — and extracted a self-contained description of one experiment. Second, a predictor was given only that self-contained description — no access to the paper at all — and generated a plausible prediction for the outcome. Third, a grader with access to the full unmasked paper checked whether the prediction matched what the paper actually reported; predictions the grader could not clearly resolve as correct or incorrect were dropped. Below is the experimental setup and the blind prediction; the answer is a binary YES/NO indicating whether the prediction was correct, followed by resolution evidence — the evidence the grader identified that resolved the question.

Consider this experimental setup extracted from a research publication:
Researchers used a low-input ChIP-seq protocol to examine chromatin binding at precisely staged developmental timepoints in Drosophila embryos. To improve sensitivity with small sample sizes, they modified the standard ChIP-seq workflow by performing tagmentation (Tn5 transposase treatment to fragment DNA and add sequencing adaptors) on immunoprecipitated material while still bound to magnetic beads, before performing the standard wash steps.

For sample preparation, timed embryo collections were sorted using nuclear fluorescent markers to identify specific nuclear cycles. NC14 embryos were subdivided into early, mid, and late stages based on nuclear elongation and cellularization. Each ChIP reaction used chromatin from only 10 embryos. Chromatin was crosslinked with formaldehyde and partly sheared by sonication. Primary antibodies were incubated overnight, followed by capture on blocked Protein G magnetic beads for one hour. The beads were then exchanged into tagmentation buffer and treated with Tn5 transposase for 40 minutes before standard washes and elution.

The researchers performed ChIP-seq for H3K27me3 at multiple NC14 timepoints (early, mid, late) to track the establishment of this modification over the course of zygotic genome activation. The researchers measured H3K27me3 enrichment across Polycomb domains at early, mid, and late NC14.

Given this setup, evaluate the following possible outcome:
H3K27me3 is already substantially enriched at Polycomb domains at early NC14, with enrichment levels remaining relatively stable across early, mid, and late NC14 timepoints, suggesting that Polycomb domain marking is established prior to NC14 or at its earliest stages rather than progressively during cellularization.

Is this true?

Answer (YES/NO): NO